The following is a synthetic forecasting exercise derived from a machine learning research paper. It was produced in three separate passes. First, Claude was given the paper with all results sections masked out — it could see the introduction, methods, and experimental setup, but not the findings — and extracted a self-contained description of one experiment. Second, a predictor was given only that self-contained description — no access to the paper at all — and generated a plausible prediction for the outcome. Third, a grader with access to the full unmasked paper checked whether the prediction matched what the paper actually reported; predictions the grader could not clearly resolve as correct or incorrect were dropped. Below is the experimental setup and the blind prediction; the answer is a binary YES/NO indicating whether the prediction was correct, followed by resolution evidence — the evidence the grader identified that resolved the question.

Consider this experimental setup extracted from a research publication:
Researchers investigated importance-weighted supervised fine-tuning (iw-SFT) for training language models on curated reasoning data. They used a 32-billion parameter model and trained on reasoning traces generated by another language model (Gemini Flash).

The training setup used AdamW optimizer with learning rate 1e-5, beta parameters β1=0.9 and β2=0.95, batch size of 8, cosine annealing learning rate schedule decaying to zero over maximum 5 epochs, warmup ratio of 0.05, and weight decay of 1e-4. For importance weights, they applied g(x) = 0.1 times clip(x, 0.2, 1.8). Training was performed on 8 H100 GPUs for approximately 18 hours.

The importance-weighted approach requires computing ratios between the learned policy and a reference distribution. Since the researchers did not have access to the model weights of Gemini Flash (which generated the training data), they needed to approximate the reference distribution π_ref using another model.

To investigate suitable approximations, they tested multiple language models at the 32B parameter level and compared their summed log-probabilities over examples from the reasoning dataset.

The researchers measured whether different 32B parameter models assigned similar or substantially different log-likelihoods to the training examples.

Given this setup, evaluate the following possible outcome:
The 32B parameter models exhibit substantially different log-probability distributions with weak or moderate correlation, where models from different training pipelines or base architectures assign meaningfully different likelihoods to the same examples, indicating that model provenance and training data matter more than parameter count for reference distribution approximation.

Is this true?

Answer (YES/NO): NO